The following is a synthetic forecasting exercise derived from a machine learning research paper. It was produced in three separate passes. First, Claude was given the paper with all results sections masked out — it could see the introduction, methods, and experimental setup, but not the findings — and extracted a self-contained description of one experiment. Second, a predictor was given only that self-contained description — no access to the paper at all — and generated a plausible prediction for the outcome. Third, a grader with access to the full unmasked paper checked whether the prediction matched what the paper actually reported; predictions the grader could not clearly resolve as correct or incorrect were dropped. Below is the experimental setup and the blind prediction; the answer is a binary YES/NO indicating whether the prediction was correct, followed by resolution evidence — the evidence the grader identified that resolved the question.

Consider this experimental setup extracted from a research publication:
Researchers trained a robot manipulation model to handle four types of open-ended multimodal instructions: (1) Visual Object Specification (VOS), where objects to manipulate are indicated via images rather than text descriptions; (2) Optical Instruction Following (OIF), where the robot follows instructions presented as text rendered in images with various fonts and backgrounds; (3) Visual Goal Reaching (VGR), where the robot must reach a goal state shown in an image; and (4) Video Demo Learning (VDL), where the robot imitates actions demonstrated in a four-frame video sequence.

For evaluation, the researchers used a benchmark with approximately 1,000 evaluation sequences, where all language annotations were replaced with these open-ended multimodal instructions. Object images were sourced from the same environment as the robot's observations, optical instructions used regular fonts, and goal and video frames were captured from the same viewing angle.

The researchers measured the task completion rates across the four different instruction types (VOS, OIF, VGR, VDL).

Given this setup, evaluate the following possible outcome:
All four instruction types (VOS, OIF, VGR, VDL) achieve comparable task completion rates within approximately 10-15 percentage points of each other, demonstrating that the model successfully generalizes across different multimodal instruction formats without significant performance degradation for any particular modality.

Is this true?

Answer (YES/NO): NO